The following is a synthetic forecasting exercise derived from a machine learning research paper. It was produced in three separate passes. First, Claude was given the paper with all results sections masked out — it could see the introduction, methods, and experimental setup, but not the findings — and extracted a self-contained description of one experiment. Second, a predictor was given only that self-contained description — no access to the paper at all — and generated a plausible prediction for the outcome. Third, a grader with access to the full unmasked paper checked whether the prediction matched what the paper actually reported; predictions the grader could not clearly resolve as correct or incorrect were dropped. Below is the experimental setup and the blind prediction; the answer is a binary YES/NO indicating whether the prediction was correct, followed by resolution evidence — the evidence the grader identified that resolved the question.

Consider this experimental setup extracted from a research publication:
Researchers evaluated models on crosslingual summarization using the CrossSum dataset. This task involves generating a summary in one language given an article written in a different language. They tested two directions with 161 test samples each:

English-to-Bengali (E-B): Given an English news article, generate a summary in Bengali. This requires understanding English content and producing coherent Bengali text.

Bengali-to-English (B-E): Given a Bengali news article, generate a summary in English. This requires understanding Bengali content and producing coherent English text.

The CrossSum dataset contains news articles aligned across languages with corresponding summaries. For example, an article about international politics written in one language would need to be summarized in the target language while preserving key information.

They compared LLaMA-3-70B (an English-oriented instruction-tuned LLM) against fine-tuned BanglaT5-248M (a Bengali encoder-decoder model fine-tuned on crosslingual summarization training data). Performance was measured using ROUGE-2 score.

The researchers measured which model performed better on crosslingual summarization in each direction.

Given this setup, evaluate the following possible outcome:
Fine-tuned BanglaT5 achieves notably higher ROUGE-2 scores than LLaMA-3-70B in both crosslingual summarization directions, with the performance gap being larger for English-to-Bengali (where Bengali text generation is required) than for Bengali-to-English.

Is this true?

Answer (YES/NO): NO